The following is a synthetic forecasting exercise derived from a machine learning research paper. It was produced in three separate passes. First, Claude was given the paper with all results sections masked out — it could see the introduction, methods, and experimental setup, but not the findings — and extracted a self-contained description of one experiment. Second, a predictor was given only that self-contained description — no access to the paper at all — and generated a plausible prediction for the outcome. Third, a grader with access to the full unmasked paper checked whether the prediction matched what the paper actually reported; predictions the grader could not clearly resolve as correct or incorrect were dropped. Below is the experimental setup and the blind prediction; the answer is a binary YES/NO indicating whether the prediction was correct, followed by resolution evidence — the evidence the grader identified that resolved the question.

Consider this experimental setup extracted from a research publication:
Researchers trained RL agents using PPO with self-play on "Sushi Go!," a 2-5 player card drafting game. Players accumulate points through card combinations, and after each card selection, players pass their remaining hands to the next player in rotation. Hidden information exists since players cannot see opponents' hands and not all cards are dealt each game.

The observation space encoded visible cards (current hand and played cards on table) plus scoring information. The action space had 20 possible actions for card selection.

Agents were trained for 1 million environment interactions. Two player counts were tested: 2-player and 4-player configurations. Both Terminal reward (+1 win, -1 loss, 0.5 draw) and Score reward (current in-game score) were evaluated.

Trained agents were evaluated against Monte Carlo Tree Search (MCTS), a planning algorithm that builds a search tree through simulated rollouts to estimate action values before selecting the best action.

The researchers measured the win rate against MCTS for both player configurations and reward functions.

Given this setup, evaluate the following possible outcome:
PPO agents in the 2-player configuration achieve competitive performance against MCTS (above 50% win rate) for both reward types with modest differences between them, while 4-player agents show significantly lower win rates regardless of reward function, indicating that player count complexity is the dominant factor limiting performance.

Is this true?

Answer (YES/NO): NO